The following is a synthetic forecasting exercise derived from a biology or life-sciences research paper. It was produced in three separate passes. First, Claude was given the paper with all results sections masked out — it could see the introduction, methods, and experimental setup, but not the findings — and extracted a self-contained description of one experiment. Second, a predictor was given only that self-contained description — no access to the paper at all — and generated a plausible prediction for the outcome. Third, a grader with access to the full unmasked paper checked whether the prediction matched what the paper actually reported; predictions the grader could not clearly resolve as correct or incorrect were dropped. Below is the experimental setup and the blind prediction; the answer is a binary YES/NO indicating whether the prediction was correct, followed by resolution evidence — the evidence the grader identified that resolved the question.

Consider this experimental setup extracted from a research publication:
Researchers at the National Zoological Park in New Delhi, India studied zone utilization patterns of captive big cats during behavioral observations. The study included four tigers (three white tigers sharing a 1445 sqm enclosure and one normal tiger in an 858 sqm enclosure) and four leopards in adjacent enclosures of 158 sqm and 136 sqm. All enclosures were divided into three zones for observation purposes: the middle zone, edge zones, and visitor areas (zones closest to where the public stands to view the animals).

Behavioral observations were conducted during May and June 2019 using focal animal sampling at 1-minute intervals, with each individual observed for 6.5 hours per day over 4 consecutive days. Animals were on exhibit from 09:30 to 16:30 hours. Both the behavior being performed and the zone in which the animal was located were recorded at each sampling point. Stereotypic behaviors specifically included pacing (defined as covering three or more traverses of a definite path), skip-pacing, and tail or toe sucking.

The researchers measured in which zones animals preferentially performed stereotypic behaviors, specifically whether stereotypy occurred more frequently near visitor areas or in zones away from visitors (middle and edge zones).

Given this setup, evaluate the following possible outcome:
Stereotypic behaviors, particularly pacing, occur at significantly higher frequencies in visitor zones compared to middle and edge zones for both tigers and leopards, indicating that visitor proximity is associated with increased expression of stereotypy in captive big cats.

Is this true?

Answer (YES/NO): NO